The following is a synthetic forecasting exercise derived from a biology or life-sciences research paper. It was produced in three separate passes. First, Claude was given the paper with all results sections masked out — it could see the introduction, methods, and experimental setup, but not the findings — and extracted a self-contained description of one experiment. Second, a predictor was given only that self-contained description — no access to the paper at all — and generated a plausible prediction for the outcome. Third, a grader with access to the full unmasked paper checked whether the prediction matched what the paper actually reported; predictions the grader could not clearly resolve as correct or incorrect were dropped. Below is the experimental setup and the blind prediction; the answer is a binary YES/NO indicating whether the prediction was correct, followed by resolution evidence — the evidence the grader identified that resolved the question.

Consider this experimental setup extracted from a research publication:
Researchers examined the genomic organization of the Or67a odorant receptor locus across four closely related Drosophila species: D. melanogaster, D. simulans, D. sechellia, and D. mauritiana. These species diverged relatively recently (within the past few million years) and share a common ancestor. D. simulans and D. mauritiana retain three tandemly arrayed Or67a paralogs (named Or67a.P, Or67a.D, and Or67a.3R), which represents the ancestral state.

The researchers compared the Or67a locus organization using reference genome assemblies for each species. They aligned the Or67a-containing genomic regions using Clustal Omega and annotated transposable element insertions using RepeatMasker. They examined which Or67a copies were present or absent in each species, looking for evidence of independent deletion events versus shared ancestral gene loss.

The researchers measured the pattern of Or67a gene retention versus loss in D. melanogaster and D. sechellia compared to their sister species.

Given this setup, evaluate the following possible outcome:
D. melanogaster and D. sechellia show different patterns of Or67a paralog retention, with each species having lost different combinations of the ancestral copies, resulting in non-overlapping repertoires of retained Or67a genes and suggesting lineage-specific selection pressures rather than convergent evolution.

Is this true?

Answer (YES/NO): NO